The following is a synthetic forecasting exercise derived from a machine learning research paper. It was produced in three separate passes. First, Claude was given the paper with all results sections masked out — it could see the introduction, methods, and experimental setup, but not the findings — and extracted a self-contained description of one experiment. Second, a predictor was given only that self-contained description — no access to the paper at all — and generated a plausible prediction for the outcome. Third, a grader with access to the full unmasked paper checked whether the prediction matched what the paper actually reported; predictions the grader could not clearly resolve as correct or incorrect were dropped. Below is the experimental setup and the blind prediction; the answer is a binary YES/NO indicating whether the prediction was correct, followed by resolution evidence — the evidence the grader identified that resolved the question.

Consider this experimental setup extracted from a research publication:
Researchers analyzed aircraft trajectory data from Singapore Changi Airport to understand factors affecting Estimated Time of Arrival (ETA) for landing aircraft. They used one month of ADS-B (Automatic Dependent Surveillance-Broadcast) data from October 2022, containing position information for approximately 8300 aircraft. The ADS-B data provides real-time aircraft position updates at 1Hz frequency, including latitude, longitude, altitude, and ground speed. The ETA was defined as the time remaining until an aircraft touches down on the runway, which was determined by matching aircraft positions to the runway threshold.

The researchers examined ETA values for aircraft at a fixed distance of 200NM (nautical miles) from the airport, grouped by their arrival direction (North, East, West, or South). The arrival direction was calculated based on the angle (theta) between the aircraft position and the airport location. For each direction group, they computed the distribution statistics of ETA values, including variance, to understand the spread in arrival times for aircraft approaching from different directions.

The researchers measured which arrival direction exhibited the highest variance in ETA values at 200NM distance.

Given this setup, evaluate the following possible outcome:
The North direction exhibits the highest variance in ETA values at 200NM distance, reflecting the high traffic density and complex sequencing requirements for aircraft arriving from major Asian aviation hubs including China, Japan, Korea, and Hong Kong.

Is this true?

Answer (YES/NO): NO